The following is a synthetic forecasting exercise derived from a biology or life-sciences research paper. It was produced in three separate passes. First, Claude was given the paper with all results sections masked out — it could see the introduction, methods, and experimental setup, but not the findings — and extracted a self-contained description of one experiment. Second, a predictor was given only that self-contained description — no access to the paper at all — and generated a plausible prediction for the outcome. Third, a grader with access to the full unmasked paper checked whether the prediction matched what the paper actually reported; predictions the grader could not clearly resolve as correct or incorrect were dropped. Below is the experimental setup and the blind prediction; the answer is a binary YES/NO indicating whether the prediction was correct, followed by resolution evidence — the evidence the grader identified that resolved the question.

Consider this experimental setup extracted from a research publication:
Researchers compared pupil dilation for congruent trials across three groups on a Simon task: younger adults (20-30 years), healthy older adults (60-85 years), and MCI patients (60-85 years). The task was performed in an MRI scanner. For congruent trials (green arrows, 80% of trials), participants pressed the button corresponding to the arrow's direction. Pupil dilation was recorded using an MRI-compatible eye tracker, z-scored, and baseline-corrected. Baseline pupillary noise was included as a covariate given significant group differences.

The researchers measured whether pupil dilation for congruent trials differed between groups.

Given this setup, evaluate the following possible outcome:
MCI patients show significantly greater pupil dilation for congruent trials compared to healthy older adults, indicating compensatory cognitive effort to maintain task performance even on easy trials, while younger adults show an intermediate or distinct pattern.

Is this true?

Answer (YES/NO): NO